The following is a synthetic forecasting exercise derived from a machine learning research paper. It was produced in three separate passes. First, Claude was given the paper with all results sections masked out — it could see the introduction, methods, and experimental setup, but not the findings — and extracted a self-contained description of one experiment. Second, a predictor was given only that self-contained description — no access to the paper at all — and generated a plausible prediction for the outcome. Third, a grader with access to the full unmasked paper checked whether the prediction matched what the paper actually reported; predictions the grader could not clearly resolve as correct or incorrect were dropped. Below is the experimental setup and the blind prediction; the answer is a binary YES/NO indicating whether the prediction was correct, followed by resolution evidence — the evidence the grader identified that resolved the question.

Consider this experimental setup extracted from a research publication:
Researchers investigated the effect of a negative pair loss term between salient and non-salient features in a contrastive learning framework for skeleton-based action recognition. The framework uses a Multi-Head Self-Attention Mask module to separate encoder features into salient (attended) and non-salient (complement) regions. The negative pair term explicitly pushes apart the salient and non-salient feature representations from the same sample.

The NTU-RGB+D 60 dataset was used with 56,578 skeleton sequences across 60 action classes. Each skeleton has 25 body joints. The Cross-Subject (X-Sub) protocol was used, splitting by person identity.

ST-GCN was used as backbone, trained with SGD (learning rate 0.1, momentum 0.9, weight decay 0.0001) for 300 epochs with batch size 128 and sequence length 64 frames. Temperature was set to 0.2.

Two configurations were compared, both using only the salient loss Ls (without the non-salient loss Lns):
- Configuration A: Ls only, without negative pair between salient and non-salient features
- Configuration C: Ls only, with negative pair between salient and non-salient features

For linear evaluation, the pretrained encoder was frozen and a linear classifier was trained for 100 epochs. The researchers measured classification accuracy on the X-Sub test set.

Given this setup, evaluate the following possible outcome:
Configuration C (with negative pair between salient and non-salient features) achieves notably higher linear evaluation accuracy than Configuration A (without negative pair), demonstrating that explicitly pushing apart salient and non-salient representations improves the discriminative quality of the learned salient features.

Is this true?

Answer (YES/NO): NO